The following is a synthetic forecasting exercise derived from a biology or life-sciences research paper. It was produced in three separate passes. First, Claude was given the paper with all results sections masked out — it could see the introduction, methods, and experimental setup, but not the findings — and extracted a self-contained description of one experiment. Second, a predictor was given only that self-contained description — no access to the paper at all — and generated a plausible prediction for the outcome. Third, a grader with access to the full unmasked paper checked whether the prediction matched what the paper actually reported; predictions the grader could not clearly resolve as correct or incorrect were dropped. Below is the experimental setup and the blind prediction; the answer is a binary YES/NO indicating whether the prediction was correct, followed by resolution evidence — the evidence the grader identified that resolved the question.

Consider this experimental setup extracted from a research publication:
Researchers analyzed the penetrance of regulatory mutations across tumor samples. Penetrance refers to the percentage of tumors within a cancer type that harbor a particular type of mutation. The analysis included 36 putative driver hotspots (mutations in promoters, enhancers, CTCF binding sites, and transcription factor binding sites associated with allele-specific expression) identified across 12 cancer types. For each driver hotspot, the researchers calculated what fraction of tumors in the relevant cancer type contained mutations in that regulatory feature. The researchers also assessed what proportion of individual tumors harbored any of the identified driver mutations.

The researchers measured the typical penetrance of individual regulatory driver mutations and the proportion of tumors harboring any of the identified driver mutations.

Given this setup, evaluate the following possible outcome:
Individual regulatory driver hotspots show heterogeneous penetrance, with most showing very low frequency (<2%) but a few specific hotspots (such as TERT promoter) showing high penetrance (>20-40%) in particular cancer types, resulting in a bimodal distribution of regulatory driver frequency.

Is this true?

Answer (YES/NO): NO